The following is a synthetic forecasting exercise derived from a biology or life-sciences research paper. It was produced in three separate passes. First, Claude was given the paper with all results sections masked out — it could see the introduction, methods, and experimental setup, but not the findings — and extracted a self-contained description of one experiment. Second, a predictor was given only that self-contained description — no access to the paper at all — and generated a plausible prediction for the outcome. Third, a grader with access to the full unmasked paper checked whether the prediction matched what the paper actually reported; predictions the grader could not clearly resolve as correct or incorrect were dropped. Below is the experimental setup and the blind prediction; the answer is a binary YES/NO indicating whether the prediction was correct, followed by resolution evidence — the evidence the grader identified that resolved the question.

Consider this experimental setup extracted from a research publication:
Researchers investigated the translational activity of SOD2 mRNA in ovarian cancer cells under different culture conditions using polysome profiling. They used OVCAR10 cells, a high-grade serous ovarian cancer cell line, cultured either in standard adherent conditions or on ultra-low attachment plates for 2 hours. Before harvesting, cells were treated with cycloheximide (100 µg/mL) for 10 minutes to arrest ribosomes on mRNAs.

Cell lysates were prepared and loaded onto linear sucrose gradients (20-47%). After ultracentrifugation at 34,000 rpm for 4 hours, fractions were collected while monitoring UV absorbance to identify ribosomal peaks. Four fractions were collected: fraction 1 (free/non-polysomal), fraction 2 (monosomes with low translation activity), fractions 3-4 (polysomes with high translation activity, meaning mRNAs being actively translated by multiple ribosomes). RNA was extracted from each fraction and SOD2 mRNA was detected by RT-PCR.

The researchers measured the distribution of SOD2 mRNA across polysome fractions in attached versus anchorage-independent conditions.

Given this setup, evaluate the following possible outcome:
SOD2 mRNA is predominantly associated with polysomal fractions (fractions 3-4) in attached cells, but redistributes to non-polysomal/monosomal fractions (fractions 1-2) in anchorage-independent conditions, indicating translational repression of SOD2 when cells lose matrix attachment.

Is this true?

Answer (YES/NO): NO